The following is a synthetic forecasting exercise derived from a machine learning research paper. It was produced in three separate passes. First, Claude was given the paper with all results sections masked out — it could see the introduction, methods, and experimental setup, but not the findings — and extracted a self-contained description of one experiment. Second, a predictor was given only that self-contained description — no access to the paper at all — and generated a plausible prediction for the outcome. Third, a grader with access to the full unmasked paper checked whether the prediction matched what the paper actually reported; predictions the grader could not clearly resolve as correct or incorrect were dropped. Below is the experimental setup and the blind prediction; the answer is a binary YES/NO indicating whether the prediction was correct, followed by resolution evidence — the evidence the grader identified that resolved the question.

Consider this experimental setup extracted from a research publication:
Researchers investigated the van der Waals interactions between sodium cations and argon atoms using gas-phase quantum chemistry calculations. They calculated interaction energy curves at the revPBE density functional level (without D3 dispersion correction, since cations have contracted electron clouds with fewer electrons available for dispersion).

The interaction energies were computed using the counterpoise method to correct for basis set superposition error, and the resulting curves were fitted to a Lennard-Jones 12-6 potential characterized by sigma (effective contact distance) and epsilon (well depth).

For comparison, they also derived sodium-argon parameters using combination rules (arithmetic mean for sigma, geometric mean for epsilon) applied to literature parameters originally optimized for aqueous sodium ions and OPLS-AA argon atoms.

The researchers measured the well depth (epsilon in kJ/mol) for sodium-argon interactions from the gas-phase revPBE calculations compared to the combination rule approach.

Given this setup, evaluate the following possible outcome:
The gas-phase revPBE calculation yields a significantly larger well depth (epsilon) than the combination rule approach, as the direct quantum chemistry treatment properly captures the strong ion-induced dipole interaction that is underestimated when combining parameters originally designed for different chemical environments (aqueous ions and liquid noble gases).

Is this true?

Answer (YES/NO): YES